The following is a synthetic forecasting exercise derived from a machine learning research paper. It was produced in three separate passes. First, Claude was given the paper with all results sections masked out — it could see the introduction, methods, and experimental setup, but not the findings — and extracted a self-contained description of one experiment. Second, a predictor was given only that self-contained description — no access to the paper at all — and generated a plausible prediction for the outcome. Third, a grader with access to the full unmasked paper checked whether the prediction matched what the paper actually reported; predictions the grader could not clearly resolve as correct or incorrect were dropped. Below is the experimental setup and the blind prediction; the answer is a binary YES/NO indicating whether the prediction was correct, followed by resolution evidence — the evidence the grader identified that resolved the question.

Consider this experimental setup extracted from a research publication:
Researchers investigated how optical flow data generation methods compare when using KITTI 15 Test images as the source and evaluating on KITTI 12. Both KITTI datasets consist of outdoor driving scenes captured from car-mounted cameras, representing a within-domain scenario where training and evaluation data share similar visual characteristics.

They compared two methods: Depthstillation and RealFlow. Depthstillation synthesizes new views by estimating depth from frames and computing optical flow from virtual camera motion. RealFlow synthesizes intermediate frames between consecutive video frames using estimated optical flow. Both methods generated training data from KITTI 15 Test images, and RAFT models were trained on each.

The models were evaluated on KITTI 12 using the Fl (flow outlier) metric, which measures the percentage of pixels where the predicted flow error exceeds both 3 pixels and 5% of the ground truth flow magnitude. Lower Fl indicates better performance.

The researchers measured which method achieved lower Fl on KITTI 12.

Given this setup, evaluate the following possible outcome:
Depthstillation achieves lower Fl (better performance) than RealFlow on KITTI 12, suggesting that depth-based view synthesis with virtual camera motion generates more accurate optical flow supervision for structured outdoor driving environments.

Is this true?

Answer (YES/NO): NO